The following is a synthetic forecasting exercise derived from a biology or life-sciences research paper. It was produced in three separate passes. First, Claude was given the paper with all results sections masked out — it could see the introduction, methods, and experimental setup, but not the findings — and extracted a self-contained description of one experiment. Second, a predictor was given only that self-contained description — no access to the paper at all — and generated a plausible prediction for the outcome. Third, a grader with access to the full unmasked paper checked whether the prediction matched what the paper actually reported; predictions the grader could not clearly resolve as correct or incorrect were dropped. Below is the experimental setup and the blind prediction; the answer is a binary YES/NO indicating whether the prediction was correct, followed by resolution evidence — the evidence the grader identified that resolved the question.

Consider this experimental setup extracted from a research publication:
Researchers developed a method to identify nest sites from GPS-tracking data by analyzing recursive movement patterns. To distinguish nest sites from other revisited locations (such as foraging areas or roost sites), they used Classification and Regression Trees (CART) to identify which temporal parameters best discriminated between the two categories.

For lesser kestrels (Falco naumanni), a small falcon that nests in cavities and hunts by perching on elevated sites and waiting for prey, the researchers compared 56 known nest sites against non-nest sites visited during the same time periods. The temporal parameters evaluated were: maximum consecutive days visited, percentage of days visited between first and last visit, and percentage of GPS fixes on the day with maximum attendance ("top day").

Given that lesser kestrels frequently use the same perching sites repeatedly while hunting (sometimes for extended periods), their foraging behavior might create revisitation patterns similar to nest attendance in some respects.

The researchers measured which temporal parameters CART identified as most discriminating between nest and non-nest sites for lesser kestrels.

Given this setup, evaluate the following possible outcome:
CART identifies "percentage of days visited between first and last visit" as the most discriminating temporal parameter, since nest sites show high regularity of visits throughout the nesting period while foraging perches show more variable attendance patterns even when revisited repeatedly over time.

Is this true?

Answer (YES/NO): NO